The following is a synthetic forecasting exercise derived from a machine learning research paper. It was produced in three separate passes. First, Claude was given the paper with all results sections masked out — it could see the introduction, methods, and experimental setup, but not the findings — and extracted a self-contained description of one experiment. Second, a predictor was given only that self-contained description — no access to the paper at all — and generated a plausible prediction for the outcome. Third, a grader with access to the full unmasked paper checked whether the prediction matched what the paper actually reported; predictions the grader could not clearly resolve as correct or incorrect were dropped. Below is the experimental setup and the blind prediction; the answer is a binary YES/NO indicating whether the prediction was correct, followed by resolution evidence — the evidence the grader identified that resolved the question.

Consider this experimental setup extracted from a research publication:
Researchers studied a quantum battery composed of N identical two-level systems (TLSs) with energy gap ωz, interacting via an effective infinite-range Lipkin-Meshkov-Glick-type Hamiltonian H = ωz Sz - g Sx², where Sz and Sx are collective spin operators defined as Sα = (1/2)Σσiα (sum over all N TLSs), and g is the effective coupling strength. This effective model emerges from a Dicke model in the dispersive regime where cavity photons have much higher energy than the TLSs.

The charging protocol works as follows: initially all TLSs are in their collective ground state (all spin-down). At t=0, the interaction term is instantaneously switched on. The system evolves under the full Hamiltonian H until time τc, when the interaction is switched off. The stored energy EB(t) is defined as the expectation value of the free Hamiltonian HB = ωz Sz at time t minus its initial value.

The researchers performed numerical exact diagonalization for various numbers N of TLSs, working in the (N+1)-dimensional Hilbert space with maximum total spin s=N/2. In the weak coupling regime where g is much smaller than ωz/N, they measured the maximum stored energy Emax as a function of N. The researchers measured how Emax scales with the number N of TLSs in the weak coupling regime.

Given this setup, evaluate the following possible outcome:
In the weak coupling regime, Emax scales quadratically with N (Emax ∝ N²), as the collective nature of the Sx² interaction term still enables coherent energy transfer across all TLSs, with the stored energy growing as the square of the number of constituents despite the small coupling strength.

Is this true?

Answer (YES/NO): YES